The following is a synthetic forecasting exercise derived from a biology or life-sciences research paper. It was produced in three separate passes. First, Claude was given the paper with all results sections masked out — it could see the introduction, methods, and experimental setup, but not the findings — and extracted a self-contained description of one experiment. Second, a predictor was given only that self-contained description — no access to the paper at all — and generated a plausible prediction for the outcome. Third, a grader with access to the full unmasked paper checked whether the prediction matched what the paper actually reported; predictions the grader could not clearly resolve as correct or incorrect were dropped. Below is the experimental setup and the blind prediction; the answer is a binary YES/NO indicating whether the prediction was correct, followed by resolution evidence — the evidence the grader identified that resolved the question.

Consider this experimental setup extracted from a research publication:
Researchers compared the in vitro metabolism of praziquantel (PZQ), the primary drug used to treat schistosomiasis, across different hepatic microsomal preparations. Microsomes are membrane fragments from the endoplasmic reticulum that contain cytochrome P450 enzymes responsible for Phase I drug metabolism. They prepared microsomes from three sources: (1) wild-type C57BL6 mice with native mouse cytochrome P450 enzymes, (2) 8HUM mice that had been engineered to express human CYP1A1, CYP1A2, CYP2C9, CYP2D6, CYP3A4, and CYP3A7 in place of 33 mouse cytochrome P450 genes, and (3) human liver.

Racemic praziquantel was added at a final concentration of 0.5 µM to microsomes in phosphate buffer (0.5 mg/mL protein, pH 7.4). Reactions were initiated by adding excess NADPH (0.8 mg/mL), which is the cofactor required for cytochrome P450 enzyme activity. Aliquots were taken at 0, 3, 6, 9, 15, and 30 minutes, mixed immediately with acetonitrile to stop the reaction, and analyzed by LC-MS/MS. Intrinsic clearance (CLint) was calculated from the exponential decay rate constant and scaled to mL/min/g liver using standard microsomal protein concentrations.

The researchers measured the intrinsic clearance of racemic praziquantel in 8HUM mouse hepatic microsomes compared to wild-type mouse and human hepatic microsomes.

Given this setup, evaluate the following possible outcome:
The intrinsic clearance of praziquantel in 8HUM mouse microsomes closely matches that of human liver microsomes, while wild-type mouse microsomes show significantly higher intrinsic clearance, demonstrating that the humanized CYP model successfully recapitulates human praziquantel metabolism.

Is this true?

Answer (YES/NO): YES